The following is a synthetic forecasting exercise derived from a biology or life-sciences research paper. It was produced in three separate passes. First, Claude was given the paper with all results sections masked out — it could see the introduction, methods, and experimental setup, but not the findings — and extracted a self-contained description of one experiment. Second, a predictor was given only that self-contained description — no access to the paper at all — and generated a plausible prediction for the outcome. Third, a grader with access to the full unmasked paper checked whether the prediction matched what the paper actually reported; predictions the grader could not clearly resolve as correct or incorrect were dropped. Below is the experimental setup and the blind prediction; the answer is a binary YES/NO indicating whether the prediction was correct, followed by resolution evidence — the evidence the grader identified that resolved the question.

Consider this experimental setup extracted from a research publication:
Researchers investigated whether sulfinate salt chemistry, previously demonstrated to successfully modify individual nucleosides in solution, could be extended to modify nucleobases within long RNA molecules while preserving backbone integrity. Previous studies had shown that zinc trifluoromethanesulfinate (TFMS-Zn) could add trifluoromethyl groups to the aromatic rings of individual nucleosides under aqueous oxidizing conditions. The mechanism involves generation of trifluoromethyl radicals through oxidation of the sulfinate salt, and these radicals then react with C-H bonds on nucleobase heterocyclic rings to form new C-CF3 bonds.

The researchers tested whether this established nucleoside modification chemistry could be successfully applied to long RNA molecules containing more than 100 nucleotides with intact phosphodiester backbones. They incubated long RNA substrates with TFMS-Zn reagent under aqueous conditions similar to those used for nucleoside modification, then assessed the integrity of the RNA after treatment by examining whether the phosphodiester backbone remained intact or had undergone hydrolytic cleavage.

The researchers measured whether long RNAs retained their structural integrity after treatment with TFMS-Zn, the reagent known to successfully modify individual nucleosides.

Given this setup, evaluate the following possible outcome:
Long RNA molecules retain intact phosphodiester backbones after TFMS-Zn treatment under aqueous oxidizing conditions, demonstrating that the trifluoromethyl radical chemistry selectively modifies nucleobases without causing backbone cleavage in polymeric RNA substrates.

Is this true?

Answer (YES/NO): NO